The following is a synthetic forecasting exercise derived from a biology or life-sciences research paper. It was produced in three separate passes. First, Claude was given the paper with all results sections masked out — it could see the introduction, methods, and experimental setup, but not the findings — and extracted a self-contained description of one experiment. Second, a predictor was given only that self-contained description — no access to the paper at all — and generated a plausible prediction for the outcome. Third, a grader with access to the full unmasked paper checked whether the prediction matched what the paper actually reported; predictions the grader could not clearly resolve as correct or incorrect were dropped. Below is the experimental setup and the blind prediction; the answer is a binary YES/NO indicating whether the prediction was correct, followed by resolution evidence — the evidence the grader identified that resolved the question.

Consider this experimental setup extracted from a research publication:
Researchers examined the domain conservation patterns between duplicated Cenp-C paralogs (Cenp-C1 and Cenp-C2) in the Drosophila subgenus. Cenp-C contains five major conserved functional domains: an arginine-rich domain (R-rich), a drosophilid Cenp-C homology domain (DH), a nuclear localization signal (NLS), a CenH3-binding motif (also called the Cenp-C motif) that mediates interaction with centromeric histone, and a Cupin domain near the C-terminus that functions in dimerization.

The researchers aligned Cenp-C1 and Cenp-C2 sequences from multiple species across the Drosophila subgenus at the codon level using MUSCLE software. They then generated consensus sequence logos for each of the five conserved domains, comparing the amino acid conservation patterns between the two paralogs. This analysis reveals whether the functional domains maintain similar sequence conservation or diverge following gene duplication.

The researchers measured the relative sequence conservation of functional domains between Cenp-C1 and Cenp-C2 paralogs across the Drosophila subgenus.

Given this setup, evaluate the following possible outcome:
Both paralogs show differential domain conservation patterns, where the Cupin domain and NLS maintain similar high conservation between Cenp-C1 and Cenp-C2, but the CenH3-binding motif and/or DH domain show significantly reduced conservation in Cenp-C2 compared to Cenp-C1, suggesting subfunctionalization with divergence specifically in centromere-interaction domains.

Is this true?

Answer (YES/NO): NO